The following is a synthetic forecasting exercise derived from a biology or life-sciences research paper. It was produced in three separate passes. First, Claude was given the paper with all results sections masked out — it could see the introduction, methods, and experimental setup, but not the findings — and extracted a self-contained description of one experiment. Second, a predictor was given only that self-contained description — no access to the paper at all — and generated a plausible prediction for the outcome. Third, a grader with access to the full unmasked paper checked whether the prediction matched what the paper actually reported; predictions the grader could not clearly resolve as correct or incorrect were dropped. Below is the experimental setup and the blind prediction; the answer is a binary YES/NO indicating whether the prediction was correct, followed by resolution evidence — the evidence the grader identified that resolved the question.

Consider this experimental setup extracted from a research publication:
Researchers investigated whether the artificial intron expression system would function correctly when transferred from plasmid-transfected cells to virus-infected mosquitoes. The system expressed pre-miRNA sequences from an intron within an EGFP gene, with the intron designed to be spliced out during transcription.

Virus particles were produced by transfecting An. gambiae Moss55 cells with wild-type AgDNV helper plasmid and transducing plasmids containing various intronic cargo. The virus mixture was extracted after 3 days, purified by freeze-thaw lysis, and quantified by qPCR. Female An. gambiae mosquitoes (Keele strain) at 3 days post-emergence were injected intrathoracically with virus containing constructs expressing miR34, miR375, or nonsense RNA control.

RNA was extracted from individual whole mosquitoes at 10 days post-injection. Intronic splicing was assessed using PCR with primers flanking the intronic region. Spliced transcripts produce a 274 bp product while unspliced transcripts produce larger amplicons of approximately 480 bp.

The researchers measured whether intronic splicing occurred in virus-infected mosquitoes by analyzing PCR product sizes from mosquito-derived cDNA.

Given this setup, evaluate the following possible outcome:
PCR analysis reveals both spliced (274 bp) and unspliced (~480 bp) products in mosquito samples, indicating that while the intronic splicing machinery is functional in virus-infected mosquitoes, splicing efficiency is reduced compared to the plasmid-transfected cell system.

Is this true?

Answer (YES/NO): NO